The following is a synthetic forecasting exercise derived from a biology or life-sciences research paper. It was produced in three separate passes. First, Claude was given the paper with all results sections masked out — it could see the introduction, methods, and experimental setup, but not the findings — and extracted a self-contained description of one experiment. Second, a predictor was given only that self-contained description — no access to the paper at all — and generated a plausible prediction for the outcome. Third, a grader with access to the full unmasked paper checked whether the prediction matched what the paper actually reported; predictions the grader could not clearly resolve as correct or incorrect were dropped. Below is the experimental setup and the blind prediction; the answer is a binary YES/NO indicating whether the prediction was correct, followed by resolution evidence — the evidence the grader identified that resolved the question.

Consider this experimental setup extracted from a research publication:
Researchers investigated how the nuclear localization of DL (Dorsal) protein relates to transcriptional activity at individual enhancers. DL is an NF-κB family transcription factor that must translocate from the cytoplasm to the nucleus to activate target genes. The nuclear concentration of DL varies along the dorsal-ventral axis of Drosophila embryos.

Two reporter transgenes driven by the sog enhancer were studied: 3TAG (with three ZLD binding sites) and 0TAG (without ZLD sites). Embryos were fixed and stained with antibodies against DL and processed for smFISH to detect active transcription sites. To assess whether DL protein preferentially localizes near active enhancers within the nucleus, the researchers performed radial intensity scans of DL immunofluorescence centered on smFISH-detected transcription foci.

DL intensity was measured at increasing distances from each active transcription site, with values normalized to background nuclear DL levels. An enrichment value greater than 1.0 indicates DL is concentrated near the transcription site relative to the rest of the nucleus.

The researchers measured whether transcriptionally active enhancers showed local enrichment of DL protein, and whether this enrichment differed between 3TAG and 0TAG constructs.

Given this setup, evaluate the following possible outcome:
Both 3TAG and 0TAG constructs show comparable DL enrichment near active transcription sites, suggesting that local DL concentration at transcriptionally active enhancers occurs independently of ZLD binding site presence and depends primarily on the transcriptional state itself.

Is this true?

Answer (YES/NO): NO